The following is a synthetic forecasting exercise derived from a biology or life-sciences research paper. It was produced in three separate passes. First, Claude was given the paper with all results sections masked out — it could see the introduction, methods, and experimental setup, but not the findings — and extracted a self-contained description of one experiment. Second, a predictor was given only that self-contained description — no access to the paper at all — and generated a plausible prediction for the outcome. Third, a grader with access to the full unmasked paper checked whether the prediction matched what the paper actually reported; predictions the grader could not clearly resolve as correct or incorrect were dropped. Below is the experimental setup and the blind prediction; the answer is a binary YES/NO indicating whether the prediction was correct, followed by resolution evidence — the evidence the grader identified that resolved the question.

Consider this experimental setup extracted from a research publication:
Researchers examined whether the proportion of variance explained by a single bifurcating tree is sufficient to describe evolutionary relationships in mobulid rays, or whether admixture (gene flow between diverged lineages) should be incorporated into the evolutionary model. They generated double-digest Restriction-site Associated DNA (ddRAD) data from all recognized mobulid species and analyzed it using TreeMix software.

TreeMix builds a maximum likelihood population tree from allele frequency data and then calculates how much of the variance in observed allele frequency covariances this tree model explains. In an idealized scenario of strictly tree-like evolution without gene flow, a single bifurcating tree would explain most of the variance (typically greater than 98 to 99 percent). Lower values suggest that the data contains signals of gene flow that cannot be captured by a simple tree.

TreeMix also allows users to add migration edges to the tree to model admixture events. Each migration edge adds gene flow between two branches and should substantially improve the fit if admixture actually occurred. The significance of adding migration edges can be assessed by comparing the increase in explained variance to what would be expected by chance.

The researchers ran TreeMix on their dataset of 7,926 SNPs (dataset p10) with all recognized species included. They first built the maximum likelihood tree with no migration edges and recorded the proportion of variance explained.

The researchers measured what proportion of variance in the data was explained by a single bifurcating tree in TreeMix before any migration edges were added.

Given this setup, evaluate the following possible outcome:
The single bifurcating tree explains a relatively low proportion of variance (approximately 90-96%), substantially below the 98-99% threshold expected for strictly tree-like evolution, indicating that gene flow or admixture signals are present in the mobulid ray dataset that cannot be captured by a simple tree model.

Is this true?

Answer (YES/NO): NO